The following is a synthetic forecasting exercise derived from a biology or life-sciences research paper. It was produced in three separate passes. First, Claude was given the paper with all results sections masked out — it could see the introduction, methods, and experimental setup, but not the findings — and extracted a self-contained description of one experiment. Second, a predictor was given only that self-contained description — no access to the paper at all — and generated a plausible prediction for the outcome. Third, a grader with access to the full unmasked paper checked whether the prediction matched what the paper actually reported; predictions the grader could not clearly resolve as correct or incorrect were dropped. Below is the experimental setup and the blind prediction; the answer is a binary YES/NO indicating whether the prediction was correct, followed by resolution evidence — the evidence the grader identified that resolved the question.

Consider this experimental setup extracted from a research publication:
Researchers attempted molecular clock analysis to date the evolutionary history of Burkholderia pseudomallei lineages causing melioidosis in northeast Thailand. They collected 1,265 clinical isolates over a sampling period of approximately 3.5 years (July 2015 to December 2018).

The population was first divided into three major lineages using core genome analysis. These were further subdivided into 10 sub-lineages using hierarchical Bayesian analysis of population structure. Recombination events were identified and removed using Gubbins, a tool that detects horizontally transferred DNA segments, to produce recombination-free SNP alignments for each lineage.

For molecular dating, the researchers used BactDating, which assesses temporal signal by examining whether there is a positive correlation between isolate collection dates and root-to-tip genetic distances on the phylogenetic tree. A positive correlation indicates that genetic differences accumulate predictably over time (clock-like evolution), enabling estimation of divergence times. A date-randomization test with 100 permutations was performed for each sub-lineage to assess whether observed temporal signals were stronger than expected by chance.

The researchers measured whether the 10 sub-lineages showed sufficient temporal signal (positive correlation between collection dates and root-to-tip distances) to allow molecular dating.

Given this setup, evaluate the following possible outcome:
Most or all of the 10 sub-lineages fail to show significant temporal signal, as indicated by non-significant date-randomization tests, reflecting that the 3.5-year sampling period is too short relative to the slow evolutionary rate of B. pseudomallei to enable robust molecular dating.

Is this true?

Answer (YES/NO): YES